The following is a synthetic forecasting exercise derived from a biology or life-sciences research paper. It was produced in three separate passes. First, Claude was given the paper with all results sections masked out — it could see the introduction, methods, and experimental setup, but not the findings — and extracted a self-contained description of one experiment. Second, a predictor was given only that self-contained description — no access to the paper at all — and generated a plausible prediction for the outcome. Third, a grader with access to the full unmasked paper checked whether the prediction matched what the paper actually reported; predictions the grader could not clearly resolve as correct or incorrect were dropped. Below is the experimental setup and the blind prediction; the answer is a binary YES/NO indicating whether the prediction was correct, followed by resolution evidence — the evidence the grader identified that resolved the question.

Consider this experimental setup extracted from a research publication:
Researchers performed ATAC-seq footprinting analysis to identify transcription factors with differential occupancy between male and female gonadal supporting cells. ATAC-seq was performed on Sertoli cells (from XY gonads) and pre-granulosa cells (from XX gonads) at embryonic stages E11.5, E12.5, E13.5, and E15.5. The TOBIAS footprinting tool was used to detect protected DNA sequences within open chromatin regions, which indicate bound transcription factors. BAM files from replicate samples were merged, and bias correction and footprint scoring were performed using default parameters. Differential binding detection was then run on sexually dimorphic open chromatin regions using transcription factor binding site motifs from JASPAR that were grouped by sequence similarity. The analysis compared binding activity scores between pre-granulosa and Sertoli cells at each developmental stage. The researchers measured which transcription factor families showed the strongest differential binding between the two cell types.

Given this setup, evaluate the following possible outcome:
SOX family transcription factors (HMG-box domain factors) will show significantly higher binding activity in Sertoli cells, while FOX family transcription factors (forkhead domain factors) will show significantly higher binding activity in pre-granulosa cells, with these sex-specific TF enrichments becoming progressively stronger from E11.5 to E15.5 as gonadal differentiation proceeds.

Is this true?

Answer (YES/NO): NO